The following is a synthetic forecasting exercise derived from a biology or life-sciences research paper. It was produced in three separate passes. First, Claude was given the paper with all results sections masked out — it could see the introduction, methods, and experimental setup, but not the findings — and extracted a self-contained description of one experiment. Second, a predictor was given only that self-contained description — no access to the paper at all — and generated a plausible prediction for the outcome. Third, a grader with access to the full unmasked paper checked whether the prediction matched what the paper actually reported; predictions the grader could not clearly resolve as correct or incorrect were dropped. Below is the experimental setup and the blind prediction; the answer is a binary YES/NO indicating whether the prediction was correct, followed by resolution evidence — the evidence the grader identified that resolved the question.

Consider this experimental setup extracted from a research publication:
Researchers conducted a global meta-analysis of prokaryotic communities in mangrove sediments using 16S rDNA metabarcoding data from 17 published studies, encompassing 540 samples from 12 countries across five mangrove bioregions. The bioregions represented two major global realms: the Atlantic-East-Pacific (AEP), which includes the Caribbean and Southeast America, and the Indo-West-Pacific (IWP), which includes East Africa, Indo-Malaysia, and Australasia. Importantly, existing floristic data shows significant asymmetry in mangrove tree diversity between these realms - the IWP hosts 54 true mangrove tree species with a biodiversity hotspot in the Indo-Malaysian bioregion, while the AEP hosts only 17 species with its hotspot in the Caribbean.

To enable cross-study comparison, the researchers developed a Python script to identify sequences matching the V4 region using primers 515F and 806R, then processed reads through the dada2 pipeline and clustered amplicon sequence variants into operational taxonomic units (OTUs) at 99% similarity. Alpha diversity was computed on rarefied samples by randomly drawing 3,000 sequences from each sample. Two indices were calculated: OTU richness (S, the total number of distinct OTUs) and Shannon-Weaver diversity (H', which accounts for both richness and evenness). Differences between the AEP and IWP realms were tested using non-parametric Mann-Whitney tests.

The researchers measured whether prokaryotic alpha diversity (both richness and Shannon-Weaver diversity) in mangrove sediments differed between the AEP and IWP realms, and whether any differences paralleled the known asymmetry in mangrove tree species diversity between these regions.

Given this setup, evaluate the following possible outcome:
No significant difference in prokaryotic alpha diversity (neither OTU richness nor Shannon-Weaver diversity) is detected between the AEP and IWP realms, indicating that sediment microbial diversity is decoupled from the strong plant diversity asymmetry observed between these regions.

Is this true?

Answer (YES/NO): NO